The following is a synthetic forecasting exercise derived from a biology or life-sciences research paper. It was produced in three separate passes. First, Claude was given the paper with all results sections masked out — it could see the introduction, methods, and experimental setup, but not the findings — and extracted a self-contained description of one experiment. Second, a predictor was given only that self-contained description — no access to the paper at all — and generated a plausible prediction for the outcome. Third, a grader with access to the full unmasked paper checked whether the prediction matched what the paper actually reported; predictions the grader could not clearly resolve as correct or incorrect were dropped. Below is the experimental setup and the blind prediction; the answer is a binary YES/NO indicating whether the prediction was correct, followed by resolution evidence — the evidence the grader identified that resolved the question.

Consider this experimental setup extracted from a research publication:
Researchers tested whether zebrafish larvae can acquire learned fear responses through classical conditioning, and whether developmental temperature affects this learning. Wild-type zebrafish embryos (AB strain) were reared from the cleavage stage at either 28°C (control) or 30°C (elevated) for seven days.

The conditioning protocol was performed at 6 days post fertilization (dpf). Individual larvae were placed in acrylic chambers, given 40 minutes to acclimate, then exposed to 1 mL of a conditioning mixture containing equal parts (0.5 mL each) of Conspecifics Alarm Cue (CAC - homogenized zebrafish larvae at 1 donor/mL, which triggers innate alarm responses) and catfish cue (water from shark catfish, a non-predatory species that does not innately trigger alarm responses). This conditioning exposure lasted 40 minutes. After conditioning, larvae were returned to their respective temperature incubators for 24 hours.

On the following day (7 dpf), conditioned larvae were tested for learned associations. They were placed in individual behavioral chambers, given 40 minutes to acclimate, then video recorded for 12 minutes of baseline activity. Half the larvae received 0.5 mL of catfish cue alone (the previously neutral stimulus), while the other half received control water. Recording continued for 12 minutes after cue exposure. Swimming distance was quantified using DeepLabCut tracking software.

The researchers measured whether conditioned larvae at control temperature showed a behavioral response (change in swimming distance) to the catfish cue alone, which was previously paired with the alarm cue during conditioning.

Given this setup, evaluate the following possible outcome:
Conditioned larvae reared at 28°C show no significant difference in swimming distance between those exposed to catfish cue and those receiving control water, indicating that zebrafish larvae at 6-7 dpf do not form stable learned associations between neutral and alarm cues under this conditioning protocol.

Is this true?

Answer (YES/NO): YES